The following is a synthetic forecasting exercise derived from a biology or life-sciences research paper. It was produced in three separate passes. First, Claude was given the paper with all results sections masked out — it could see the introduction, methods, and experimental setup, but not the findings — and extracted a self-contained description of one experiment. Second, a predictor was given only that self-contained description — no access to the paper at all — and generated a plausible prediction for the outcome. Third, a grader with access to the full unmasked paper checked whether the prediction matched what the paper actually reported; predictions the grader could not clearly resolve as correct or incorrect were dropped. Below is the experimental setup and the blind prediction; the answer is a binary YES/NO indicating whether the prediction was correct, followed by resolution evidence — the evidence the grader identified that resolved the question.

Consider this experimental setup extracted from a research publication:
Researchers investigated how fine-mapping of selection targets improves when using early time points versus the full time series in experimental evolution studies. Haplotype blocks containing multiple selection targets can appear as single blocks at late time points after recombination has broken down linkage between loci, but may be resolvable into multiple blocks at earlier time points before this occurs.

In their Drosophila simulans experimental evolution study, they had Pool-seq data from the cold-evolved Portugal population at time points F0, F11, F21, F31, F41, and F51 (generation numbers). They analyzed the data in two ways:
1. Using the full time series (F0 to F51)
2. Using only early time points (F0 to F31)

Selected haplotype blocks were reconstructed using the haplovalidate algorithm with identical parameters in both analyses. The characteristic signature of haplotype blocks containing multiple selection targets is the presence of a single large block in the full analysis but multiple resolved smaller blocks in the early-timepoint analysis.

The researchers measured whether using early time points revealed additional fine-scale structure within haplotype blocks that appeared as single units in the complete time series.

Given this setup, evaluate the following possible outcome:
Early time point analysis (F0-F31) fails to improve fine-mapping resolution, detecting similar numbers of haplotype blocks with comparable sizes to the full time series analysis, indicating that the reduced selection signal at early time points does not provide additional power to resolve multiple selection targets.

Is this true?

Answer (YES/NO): NO